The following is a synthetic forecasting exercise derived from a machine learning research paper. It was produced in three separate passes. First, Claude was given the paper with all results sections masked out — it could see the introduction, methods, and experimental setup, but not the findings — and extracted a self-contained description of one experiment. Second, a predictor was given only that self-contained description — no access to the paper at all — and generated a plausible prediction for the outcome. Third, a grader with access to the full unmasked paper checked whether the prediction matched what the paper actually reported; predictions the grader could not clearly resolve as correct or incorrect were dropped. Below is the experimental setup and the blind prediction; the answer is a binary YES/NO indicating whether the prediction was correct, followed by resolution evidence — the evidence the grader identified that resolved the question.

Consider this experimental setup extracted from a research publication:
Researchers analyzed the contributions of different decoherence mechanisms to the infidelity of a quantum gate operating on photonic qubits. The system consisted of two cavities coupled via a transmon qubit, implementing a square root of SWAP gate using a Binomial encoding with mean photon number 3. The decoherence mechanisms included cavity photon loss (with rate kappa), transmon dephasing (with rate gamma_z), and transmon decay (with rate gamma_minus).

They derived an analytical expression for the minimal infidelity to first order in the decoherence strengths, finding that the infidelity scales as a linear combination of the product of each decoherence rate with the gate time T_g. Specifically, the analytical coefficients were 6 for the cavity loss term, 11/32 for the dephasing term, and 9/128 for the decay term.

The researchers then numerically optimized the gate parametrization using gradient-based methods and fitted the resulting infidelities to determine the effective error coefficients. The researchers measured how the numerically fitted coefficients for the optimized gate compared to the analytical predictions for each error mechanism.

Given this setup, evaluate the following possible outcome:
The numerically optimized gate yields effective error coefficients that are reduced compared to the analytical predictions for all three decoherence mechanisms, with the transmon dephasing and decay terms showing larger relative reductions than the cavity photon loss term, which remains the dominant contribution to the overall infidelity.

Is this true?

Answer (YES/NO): NO